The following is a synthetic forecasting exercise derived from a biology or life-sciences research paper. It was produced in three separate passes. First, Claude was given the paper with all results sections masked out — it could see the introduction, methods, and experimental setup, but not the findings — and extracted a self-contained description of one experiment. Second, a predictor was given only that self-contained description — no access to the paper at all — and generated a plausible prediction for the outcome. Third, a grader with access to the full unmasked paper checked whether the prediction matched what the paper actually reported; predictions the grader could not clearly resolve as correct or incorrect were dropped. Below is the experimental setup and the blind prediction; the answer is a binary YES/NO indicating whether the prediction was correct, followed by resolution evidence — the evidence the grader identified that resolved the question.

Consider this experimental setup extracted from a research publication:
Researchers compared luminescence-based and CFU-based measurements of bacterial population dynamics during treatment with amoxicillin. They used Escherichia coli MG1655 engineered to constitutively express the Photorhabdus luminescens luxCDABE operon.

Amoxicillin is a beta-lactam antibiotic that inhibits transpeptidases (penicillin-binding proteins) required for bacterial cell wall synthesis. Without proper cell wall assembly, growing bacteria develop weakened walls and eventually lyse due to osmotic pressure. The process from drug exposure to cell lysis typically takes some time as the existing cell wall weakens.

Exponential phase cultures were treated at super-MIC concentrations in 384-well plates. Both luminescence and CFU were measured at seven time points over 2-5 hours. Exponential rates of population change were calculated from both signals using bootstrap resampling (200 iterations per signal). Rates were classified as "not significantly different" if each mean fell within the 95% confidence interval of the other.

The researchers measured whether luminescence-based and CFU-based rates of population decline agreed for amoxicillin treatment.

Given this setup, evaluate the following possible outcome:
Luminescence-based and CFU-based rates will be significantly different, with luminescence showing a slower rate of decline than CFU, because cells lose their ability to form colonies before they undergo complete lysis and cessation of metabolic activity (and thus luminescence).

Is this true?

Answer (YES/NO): NO